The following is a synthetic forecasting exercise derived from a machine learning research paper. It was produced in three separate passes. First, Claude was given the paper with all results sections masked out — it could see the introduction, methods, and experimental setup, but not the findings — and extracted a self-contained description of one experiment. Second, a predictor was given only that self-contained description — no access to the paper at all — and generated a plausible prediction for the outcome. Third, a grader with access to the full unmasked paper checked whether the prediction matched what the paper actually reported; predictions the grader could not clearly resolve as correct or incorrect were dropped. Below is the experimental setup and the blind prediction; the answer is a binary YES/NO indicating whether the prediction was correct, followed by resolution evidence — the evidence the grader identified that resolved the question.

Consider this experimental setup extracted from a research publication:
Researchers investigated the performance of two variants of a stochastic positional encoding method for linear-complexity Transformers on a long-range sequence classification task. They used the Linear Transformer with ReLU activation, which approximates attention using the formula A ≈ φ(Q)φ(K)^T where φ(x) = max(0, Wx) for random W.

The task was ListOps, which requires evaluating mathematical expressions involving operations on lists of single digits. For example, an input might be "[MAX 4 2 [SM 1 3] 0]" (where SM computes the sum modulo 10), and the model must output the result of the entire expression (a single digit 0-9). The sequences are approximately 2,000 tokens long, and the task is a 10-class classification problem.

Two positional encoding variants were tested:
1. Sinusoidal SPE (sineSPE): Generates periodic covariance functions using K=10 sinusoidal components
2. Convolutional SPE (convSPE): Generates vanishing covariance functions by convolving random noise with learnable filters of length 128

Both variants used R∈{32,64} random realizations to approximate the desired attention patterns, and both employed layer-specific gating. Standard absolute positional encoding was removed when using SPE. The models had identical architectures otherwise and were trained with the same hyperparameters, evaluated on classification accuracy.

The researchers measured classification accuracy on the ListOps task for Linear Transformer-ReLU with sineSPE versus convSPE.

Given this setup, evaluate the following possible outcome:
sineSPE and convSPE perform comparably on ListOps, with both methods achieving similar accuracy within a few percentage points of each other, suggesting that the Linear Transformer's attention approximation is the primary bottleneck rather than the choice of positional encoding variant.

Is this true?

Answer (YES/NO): NO